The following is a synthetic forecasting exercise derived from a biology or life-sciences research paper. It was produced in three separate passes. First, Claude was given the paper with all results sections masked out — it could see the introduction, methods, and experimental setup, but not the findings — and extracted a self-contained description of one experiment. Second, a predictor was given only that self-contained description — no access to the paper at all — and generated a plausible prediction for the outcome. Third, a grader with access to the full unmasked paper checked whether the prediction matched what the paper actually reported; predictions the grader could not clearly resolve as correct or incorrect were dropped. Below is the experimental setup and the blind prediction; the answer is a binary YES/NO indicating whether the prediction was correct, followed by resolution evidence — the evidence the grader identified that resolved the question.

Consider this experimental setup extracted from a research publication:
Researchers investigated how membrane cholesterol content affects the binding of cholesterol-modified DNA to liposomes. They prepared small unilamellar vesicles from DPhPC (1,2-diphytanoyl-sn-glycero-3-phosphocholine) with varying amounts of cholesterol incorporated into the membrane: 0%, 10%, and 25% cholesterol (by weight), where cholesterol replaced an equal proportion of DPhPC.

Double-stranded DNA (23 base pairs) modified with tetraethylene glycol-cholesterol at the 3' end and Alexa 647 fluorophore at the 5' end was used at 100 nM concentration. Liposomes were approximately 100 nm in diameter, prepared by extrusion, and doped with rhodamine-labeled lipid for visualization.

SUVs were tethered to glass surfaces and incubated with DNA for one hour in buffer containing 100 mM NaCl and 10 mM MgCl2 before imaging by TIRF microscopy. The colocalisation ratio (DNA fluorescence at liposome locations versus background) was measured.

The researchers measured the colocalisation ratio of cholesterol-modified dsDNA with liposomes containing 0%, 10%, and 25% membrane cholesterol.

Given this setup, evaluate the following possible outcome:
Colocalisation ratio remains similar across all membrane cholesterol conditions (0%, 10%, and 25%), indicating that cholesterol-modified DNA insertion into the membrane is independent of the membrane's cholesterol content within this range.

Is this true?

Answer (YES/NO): NO